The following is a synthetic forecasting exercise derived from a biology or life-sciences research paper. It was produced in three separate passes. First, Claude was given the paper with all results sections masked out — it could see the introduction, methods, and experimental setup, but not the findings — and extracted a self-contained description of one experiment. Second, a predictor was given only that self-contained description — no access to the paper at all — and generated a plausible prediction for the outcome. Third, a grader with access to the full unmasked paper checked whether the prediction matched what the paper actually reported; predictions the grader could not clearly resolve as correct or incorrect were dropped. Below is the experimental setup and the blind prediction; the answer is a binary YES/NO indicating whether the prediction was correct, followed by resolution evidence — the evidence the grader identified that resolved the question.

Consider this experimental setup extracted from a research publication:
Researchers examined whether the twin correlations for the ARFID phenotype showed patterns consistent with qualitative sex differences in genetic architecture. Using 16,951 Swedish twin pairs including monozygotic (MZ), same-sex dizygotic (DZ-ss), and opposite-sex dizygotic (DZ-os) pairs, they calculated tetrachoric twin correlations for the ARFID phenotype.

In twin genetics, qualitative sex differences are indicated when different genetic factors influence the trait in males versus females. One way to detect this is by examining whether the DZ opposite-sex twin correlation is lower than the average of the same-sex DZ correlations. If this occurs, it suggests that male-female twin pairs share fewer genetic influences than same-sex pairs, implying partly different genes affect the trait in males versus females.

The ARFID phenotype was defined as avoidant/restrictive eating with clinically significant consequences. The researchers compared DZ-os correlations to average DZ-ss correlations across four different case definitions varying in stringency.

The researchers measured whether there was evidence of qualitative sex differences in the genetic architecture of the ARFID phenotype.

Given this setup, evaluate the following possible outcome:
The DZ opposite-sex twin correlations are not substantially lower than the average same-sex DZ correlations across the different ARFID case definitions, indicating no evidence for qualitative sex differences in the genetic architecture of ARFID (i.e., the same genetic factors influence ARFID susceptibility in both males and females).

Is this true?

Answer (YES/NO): YES